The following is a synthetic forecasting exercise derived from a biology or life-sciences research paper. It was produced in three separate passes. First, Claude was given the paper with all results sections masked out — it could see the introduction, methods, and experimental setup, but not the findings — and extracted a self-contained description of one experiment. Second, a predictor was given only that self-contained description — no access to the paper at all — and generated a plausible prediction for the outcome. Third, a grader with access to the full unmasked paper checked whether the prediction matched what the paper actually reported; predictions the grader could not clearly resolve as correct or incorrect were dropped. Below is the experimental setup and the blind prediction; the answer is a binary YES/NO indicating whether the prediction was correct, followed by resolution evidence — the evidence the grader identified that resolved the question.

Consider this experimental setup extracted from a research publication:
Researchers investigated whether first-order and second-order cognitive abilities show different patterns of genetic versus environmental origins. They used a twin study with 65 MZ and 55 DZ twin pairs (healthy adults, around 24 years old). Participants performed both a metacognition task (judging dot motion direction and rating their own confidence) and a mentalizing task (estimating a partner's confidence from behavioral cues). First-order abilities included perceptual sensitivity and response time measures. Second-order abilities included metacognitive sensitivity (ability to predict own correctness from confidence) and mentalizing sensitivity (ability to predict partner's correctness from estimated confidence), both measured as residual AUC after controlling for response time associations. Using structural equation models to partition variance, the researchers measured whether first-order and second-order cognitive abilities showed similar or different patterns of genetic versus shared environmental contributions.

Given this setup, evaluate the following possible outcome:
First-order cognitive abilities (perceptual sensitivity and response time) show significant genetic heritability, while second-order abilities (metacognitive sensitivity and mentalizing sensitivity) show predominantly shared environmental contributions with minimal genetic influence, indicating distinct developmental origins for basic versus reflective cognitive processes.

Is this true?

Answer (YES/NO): YES